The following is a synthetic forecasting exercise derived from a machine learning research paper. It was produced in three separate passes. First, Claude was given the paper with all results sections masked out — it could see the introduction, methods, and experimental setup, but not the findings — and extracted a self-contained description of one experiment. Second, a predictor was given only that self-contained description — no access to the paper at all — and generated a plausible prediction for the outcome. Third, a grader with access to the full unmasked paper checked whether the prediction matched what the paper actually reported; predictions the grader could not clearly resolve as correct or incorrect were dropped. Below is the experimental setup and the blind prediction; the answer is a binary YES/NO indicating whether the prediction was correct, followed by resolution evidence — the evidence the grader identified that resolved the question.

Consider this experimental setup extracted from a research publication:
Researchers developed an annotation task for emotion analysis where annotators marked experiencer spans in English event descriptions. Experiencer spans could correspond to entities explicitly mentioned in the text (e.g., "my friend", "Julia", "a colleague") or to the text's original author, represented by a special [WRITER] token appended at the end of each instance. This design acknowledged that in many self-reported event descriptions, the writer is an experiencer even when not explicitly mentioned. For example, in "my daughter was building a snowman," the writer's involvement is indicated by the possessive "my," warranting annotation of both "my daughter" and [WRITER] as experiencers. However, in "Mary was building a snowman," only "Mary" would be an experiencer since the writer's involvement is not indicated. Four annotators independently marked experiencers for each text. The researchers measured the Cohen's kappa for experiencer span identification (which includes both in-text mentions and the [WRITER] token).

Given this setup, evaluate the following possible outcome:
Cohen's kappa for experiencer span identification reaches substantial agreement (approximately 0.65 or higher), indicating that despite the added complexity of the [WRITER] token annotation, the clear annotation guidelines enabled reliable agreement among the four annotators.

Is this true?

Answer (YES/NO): YES